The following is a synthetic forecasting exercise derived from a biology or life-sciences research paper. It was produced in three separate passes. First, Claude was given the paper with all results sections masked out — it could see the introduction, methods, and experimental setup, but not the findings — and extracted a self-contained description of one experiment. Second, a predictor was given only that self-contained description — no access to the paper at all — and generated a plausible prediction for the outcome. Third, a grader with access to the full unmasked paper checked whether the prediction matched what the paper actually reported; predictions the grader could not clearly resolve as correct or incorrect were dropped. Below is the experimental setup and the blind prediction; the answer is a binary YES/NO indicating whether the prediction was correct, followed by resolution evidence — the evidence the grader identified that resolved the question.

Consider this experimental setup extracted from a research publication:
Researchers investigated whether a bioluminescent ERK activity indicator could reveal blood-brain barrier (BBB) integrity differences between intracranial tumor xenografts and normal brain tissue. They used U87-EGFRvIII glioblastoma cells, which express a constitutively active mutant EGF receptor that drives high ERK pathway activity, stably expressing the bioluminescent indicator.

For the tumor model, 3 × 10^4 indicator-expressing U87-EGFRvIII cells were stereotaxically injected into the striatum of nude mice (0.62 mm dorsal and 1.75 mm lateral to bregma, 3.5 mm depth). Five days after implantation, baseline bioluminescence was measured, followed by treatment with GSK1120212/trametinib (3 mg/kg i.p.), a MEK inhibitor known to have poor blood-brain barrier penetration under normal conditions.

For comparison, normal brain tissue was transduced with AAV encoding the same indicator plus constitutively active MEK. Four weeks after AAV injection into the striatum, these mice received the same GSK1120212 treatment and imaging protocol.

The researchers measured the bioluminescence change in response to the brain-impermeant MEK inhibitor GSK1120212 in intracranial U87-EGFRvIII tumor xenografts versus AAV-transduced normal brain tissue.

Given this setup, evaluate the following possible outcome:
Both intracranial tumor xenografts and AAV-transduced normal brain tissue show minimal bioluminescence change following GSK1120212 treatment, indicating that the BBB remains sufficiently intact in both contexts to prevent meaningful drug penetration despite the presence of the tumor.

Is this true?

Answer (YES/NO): NO